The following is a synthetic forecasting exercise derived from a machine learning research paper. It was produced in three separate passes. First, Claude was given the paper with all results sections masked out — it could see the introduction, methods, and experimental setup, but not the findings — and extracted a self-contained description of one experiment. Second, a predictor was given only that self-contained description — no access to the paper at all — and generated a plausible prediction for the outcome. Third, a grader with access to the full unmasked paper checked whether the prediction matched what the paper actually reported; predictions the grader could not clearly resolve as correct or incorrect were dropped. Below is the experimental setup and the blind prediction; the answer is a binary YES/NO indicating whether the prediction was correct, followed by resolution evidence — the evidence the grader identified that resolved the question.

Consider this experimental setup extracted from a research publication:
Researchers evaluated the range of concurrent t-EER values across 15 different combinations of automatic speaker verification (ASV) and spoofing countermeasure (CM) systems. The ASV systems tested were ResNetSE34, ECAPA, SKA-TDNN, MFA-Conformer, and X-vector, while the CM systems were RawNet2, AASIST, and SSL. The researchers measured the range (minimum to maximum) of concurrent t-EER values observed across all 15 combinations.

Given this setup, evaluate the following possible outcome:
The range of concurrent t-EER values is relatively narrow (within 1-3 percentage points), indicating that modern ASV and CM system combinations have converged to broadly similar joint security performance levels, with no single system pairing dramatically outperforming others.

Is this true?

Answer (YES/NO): NO